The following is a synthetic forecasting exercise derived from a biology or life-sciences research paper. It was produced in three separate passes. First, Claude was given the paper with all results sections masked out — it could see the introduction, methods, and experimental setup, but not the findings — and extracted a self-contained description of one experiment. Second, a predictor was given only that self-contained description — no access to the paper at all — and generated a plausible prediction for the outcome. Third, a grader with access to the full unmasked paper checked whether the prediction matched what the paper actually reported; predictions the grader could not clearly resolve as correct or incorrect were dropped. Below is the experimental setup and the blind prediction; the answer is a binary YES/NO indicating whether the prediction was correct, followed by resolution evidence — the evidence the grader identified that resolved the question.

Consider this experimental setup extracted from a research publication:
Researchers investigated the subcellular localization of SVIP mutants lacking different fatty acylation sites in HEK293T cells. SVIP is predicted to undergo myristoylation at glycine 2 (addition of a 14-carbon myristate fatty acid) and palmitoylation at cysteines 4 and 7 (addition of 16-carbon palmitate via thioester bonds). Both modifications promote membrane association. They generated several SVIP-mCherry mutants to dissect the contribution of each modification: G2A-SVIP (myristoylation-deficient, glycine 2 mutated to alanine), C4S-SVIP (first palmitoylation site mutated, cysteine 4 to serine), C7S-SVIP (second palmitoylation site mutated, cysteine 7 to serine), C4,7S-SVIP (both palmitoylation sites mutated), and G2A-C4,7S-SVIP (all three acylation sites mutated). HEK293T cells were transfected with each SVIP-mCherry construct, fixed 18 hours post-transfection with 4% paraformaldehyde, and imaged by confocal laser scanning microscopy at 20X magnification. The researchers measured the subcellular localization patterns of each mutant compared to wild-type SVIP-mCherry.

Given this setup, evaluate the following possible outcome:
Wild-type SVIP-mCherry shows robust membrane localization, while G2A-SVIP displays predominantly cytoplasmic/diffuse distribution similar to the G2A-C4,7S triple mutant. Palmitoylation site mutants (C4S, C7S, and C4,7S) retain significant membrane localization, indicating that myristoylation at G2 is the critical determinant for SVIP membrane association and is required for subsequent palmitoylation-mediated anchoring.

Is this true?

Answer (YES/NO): NO